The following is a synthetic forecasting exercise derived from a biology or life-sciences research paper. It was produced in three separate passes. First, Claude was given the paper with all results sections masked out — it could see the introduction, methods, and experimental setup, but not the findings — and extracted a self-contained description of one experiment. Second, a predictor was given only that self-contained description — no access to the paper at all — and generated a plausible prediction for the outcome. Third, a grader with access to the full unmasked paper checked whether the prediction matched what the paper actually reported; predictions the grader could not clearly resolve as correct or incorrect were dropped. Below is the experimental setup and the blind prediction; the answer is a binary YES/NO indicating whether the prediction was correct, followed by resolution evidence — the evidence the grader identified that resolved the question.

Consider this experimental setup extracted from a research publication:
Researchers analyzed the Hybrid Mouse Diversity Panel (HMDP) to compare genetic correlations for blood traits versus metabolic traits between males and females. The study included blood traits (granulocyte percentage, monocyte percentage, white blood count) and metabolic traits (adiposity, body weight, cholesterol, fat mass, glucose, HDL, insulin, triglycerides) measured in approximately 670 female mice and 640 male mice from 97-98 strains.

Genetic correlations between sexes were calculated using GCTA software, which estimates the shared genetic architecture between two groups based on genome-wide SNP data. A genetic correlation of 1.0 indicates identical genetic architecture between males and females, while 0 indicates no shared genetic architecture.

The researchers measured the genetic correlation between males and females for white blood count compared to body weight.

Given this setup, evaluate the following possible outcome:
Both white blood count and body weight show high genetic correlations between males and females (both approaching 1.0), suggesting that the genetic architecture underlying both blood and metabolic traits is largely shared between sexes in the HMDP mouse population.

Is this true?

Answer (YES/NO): NO